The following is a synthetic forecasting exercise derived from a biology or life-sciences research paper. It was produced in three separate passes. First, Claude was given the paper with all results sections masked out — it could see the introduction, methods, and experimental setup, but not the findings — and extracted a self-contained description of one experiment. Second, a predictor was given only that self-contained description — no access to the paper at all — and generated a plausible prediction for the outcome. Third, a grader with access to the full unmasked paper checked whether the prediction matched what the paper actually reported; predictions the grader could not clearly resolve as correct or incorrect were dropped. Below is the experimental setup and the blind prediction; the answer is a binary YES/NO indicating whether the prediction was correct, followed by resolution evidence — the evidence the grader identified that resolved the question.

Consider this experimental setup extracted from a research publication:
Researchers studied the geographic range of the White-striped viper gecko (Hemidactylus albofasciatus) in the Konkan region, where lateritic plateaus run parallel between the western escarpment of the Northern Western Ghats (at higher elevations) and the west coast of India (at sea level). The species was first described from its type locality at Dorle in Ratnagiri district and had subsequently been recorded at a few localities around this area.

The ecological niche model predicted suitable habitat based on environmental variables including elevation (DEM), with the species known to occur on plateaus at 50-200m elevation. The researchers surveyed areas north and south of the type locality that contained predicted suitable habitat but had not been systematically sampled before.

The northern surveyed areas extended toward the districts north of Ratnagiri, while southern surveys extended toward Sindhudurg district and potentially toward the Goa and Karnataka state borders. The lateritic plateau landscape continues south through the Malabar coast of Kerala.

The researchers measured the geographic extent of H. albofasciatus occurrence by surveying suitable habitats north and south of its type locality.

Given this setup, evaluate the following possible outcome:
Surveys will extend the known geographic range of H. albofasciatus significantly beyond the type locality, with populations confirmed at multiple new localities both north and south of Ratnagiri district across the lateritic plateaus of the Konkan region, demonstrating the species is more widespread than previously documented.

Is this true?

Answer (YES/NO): NO